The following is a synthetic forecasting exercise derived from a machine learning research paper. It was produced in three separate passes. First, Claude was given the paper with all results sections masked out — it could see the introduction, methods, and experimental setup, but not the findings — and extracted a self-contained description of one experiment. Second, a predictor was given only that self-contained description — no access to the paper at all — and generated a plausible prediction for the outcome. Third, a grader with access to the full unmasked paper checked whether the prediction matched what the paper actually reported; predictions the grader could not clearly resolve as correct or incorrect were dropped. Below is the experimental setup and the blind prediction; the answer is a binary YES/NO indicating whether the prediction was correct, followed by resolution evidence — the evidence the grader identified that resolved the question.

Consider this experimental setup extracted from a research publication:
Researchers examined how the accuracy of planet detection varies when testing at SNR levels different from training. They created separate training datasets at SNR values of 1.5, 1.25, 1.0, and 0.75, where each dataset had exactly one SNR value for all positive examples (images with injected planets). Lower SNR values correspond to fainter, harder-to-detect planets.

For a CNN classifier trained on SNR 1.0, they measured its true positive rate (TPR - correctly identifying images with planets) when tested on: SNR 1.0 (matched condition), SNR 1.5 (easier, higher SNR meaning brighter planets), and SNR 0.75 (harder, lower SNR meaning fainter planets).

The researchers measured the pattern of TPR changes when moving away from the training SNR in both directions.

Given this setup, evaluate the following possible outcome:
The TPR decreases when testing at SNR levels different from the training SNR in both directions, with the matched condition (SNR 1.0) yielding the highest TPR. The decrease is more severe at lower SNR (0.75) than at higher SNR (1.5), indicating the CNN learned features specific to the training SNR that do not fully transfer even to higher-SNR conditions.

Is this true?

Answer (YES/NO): NO